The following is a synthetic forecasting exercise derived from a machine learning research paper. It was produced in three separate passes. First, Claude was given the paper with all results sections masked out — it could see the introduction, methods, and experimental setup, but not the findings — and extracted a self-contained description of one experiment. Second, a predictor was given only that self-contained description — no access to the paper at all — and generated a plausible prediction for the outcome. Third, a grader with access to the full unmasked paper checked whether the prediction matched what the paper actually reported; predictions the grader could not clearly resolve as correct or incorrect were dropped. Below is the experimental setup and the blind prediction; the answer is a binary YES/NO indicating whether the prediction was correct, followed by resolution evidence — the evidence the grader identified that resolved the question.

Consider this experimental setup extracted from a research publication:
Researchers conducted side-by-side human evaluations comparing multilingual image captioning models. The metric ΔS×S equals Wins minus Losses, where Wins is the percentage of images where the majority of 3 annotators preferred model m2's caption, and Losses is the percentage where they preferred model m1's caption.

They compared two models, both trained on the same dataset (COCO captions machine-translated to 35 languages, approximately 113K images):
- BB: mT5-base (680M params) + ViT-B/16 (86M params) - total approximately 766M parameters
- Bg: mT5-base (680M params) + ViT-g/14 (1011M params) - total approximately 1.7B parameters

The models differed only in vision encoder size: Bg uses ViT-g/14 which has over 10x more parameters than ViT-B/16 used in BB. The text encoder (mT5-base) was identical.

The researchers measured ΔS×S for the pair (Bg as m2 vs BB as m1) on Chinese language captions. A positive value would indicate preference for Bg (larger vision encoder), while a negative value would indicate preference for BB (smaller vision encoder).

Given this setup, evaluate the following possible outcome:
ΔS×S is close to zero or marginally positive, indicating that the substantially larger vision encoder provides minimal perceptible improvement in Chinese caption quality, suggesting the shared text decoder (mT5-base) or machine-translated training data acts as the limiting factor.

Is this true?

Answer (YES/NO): NO